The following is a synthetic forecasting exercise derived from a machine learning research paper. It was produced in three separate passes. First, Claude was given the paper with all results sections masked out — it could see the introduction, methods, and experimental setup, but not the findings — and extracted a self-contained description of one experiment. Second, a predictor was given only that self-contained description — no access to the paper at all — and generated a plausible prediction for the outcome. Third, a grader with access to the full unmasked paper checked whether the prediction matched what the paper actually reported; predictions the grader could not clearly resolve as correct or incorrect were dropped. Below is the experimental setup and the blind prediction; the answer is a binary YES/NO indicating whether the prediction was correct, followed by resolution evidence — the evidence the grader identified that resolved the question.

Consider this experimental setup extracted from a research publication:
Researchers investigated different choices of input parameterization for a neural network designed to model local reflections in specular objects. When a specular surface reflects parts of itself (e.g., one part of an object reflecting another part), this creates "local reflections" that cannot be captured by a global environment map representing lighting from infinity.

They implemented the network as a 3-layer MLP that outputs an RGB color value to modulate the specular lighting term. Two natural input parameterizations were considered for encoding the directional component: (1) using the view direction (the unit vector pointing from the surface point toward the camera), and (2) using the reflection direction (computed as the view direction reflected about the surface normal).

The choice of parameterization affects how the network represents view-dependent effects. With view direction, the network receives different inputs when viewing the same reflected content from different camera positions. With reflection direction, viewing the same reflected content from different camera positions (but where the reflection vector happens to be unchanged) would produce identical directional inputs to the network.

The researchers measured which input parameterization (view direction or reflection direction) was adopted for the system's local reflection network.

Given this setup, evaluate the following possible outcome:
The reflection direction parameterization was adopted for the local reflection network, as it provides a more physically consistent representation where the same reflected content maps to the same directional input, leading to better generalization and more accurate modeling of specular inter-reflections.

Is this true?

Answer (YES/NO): YES